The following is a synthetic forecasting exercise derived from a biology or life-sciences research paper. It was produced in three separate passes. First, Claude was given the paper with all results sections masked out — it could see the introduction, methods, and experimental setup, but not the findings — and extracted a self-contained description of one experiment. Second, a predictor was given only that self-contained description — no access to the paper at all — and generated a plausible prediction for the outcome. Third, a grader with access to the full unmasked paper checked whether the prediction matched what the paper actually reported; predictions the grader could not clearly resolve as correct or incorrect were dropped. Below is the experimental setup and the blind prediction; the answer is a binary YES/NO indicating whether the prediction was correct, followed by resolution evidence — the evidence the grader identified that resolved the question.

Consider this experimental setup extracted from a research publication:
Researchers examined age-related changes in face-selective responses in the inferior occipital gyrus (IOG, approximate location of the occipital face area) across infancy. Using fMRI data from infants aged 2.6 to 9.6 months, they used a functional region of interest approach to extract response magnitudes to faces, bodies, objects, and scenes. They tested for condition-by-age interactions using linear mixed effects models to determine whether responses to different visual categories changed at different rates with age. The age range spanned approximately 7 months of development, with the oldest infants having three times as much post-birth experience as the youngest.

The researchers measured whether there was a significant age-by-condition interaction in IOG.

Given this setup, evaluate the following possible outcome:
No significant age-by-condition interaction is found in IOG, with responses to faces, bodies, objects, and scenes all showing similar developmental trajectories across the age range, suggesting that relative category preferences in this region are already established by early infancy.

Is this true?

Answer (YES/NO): NO